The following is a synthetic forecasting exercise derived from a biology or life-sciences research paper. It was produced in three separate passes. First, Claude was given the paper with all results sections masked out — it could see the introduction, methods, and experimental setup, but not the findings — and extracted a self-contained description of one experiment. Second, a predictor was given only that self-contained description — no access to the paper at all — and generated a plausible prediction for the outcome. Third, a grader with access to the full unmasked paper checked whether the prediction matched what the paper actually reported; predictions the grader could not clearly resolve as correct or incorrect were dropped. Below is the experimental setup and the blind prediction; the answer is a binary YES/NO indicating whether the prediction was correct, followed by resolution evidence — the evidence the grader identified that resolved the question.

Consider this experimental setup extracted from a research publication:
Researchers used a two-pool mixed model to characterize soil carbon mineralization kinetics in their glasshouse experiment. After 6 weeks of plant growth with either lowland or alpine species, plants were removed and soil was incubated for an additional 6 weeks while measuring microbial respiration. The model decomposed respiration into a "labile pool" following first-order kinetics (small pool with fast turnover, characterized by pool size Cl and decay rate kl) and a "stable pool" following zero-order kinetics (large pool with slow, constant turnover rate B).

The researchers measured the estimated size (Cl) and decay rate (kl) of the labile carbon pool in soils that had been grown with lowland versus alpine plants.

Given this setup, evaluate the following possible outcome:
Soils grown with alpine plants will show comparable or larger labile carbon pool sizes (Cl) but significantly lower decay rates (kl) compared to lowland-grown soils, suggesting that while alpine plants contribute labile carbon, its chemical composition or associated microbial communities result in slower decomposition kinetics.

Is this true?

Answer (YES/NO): NO